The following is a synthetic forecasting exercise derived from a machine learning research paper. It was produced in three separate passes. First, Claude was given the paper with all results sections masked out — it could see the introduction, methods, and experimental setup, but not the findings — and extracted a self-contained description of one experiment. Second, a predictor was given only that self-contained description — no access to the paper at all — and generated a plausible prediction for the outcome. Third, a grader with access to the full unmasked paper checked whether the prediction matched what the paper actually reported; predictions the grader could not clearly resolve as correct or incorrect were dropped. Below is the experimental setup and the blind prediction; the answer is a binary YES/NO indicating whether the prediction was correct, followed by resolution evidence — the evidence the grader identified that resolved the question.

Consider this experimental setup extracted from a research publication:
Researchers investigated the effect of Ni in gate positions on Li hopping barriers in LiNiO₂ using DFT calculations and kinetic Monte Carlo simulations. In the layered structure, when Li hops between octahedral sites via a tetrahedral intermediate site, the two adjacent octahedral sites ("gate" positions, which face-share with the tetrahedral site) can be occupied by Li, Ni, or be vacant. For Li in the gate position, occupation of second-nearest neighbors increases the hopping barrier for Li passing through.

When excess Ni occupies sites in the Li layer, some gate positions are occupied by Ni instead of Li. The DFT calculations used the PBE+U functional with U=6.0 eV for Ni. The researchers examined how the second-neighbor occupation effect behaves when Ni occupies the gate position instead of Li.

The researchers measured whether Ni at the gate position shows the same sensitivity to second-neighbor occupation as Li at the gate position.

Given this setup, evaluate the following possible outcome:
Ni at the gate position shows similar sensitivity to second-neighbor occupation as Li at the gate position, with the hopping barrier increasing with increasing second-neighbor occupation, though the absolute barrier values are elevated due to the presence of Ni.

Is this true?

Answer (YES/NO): NO